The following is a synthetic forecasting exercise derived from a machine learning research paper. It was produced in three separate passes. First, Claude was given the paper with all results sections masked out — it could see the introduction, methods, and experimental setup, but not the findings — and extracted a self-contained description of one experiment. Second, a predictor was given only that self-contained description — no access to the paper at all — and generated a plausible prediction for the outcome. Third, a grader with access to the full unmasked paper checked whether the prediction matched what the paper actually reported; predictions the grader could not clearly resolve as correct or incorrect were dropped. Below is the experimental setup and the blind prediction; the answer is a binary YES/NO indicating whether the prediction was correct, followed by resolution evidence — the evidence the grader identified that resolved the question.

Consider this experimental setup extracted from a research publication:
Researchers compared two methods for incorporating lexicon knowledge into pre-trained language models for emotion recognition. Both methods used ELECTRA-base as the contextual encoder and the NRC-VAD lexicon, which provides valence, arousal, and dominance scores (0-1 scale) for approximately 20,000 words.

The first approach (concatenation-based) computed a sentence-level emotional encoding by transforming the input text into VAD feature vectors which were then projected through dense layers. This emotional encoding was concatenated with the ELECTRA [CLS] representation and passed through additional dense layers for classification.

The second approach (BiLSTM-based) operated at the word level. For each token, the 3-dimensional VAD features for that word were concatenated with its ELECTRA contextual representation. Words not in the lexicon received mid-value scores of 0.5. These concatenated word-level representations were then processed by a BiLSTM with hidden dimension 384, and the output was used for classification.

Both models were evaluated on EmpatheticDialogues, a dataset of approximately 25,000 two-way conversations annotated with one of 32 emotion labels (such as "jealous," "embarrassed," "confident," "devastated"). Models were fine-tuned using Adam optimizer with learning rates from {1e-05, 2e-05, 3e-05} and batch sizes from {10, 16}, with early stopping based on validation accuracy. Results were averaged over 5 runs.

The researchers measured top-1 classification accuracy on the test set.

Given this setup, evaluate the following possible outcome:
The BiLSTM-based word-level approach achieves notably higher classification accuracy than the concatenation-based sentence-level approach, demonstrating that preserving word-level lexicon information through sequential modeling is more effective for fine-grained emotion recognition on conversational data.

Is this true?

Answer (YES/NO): NO